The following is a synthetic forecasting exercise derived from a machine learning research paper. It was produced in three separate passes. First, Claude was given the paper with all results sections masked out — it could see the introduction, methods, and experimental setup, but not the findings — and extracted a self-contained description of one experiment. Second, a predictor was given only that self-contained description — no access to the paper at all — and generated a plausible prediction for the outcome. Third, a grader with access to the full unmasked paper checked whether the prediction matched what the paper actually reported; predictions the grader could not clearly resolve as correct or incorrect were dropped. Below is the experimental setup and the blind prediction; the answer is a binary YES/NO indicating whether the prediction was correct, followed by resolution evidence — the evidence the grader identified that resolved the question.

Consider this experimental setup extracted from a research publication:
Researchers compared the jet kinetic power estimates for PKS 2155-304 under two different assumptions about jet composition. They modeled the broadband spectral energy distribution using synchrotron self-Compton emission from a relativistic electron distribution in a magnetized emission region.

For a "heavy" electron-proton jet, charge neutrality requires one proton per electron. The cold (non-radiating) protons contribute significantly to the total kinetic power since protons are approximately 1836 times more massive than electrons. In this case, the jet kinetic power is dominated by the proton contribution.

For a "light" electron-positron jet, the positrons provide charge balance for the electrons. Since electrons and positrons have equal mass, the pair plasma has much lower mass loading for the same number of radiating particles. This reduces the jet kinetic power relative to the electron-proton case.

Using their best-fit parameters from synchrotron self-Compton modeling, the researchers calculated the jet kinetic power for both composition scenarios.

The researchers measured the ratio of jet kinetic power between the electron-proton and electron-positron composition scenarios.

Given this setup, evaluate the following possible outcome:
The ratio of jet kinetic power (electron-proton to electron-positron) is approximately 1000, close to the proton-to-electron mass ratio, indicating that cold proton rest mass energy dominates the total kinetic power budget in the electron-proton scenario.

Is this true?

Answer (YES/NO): NO